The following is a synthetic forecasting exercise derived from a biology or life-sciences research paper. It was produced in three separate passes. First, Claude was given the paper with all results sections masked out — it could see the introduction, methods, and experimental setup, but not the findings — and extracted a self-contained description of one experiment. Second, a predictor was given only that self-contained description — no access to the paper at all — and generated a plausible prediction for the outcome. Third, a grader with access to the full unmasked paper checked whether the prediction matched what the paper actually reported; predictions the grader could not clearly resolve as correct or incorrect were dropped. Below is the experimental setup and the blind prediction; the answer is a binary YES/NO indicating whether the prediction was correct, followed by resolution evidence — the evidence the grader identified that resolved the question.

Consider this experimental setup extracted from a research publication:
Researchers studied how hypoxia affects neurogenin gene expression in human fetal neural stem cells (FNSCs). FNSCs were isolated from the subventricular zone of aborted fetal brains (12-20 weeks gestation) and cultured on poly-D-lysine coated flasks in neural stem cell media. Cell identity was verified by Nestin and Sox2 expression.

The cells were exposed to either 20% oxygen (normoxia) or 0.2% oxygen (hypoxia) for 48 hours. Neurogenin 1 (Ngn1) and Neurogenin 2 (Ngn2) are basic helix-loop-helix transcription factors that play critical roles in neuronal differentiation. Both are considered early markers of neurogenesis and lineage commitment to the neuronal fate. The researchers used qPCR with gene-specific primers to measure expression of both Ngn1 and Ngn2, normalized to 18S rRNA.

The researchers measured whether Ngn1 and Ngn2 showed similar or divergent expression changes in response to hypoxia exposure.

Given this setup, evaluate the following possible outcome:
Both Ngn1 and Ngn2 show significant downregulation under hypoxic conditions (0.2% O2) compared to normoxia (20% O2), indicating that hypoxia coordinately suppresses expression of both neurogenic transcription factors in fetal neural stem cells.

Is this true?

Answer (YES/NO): NO